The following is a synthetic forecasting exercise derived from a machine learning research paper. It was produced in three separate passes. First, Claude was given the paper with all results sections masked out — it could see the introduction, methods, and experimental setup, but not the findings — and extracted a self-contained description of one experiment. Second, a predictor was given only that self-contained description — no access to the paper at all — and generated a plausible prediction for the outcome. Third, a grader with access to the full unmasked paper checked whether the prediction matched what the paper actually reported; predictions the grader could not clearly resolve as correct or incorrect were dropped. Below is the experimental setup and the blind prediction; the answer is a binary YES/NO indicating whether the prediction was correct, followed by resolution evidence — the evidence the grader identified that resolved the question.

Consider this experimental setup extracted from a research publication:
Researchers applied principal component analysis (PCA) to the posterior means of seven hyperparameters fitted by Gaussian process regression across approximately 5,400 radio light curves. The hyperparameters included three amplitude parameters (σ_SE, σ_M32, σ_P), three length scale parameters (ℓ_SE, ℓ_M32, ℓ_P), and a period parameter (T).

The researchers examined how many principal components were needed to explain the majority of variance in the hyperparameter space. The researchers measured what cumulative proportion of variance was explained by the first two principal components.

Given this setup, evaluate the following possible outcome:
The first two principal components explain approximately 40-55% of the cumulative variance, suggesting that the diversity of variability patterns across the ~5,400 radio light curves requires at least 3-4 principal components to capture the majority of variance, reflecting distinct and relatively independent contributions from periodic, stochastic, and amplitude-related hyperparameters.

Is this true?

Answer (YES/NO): NO